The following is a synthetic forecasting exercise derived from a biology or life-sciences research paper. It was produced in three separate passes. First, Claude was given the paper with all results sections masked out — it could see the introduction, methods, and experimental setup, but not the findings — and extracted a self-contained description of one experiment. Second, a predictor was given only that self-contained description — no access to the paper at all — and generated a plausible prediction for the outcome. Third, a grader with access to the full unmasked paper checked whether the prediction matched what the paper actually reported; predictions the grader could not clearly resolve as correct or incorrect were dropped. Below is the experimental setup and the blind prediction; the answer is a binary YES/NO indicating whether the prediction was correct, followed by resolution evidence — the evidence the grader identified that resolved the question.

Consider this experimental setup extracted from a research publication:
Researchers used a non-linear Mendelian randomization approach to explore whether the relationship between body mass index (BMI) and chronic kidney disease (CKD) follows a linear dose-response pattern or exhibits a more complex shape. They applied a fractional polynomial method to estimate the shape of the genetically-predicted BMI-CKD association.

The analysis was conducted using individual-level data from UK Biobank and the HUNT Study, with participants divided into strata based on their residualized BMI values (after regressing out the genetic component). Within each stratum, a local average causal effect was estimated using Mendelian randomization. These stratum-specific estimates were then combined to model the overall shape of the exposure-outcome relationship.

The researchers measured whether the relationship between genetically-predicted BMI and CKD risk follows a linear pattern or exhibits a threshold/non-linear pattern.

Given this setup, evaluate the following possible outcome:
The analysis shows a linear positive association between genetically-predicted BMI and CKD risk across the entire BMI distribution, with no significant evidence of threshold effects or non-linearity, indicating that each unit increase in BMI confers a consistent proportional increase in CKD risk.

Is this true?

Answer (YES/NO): NO